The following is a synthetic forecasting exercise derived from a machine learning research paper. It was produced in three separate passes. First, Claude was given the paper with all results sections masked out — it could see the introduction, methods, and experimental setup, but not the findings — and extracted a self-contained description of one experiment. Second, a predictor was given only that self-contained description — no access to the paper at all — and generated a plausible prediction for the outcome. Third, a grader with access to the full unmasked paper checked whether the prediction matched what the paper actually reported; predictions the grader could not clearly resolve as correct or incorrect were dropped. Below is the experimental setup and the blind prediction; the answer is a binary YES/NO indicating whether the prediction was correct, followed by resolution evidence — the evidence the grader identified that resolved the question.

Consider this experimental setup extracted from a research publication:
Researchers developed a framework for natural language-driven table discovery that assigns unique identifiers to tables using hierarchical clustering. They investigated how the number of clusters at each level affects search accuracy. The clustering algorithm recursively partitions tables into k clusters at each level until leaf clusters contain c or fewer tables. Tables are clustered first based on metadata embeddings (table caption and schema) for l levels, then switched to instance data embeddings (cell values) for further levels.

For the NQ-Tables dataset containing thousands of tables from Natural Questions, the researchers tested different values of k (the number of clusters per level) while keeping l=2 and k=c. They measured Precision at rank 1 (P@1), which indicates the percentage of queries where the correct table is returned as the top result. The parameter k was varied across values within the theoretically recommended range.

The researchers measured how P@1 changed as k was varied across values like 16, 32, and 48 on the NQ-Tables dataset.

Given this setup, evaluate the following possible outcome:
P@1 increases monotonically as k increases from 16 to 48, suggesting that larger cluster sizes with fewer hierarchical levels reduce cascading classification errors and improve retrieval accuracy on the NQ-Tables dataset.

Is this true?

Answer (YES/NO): NO